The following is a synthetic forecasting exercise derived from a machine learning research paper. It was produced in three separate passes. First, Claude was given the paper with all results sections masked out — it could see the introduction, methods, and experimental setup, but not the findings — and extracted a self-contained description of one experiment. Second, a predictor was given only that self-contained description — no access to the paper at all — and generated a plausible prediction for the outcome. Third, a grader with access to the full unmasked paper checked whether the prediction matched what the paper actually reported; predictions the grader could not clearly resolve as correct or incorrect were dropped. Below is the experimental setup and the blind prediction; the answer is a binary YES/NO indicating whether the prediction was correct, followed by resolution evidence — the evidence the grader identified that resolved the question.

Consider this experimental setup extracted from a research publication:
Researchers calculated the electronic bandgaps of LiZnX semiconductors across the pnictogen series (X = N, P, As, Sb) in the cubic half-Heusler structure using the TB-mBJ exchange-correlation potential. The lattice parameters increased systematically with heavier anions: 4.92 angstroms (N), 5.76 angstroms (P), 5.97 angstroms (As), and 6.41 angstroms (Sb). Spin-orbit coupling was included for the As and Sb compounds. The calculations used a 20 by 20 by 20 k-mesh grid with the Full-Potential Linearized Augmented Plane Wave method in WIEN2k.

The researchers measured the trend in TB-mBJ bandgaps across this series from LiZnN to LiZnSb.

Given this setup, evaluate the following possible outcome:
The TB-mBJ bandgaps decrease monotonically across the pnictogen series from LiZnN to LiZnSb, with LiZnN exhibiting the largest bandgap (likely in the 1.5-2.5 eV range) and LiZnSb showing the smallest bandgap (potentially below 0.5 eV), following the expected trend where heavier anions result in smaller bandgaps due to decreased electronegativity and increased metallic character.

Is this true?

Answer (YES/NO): NO